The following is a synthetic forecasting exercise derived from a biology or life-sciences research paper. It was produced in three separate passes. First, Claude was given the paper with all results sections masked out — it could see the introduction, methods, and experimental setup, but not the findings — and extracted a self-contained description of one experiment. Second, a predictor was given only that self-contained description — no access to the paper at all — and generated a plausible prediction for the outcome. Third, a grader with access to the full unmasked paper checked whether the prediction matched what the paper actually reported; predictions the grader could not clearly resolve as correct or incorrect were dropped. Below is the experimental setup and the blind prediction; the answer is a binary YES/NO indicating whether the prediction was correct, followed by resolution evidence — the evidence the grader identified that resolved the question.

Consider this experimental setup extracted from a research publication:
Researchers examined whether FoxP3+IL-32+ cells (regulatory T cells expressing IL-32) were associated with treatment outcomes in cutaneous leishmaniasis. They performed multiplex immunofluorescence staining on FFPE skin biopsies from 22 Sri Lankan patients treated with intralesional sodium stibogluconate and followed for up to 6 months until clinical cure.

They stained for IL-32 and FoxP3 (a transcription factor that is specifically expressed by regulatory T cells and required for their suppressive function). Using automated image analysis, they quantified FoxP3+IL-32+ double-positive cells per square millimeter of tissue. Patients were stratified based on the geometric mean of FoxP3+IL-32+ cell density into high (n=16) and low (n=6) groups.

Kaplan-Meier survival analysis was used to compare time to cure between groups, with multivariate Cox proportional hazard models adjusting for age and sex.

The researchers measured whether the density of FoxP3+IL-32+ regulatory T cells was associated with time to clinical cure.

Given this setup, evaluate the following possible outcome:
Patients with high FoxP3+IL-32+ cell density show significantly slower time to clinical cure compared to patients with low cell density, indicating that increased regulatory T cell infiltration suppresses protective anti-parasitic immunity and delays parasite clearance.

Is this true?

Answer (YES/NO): NO